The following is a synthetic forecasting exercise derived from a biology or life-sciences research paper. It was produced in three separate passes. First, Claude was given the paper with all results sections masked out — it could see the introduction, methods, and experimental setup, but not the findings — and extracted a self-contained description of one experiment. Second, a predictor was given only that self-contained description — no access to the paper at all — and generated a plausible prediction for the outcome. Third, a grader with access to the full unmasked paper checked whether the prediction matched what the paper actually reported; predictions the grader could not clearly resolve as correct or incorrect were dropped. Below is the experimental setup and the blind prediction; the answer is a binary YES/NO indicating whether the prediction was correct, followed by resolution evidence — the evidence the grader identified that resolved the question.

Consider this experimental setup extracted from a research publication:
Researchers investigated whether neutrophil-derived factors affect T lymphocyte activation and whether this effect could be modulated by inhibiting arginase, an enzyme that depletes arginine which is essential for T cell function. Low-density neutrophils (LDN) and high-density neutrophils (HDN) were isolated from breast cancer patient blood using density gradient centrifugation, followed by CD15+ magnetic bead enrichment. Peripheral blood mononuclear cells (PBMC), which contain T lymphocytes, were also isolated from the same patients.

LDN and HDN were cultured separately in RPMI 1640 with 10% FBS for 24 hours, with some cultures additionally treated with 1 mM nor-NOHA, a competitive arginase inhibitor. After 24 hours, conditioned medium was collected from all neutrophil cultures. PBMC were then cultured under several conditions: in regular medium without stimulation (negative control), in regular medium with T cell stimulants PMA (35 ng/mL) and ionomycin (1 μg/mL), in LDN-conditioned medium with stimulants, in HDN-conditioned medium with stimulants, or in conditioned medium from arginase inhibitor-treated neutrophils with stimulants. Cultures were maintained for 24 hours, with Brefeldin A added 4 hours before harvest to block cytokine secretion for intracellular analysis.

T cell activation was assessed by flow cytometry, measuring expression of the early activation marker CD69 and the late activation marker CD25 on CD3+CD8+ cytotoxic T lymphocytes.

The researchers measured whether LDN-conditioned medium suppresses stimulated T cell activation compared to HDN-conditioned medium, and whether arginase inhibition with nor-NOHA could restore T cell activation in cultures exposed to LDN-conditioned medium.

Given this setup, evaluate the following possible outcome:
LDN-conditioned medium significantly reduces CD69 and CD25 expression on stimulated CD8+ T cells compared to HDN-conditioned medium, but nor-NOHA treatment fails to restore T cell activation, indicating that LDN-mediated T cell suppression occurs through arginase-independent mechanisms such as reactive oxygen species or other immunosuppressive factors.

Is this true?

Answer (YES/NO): NO